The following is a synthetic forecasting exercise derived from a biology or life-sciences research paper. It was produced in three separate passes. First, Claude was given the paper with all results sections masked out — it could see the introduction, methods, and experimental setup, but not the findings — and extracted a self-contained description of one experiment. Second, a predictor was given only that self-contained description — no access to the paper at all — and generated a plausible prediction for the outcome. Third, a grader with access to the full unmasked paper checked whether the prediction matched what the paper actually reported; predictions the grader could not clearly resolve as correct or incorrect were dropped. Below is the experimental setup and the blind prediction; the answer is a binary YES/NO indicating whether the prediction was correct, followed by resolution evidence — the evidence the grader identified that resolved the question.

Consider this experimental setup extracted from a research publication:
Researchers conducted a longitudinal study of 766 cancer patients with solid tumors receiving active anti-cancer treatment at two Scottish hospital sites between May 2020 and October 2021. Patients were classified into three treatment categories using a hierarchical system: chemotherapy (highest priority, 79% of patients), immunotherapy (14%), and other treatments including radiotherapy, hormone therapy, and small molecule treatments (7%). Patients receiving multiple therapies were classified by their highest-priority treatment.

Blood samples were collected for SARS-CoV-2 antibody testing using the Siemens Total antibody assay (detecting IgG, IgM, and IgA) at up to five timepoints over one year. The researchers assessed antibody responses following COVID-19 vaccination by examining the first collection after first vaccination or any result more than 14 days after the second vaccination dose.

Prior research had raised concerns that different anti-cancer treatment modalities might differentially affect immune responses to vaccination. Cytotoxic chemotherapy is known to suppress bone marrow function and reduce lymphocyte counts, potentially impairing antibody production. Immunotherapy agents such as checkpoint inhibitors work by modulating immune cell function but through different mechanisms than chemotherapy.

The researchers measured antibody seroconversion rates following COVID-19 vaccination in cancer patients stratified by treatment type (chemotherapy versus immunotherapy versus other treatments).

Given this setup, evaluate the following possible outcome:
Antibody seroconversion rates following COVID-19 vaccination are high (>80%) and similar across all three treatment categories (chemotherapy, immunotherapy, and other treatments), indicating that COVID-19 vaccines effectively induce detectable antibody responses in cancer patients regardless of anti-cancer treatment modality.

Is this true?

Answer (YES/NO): YES